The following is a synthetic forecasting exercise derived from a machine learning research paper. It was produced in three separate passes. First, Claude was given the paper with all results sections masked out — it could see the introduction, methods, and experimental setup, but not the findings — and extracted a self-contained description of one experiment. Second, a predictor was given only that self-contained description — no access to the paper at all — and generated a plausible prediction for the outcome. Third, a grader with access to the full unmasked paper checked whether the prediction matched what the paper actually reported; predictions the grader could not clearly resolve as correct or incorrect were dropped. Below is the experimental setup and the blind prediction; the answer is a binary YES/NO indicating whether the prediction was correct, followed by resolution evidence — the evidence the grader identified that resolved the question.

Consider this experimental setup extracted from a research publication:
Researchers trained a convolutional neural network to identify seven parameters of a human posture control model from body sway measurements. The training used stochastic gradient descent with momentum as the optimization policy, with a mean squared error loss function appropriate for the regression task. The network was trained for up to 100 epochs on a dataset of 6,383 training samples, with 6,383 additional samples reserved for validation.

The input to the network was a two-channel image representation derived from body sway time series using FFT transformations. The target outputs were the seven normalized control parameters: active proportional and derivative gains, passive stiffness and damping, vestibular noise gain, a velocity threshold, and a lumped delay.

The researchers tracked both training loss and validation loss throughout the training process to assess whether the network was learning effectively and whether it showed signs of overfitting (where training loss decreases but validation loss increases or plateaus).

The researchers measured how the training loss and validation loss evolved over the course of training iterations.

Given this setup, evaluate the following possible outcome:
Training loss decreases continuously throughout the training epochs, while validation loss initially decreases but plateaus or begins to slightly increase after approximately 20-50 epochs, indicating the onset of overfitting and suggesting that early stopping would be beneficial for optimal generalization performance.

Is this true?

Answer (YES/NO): NO